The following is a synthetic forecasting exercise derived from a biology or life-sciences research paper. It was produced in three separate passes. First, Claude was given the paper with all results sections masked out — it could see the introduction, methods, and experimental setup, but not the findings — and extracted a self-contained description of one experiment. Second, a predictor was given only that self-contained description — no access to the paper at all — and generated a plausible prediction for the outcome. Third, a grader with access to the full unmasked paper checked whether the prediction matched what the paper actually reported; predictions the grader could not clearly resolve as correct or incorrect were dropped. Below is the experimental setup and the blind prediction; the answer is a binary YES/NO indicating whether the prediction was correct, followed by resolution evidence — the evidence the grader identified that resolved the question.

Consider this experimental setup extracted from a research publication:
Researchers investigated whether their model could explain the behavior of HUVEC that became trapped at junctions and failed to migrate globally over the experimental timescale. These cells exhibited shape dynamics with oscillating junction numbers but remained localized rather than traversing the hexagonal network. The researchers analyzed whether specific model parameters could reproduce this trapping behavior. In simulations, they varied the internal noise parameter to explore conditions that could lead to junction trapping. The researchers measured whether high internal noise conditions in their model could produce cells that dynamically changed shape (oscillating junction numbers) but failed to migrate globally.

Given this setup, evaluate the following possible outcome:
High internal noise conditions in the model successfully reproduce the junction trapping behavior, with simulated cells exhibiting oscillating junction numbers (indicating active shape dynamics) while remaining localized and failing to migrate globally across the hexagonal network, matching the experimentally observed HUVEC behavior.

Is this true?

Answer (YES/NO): YES